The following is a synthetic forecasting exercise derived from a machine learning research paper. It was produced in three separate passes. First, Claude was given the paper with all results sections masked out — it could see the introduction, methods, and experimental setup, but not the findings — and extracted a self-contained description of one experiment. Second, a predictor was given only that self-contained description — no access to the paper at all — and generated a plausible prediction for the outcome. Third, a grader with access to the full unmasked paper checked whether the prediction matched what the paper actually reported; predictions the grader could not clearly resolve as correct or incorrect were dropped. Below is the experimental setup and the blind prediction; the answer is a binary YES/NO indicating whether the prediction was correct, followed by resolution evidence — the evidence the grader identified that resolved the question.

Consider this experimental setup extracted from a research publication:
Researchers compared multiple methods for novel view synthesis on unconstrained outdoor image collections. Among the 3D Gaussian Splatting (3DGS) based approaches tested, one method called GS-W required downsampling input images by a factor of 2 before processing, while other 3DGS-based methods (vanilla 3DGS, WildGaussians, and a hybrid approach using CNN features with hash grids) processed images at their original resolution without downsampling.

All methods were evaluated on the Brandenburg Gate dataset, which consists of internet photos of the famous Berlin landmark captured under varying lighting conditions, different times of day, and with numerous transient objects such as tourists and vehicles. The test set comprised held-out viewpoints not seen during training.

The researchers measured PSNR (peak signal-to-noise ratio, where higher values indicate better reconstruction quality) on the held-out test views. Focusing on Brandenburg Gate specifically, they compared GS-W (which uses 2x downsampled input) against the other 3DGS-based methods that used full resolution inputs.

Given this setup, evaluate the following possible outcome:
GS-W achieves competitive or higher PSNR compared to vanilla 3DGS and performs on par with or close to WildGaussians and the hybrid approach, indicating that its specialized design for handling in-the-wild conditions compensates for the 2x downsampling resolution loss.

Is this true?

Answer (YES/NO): NO